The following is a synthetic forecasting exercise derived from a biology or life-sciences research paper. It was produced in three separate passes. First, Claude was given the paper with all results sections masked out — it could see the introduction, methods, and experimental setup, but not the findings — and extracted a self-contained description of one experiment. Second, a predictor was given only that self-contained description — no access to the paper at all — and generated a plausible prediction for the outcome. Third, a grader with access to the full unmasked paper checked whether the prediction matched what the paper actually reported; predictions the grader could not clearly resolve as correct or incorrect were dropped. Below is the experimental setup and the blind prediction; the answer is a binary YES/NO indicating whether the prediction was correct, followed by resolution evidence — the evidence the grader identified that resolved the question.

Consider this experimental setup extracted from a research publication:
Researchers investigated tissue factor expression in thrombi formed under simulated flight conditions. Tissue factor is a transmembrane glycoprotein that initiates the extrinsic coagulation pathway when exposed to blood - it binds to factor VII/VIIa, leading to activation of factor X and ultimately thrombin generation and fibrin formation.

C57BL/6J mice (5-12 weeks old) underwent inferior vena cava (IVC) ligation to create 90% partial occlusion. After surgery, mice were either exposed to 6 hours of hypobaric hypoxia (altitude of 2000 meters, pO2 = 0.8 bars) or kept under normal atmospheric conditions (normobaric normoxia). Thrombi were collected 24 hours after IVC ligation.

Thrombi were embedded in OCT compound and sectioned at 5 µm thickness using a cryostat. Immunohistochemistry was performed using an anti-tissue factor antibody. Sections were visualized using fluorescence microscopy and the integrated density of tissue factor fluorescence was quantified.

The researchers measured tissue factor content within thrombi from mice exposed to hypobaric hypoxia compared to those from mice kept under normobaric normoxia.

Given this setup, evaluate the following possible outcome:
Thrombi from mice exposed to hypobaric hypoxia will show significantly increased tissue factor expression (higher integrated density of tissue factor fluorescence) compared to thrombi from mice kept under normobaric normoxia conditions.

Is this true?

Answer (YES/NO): NO